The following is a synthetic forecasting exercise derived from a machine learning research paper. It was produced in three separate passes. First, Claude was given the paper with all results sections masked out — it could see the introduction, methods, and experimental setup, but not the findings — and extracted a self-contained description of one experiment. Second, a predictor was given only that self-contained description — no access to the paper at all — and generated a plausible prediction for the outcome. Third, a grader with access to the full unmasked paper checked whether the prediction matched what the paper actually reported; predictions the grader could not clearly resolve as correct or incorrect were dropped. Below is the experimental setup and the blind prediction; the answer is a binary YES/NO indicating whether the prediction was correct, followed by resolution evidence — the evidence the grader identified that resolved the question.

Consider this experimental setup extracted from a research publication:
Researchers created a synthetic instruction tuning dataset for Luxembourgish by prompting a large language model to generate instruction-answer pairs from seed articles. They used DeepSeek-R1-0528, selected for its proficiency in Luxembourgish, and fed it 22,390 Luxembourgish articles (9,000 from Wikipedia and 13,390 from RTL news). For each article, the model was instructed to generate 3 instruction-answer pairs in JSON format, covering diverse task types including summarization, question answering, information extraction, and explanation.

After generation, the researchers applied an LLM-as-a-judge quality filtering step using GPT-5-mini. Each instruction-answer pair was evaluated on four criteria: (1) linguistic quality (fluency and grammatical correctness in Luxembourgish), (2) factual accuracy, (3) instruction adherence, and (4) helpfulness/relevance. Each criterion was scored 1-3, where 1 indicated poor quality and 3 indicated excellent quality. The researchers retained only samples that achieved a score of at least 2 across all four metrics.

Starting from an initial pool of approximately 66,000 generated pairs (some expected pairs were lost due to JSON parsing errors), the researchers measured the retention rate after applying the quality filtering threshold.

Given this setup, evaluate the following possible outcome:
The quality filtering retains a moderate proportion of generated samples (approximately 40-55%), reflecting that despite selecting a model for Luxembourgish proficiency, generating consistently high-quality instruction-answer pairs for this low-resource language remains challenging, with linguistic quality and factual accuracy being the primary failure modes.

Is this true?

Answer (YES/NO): NO